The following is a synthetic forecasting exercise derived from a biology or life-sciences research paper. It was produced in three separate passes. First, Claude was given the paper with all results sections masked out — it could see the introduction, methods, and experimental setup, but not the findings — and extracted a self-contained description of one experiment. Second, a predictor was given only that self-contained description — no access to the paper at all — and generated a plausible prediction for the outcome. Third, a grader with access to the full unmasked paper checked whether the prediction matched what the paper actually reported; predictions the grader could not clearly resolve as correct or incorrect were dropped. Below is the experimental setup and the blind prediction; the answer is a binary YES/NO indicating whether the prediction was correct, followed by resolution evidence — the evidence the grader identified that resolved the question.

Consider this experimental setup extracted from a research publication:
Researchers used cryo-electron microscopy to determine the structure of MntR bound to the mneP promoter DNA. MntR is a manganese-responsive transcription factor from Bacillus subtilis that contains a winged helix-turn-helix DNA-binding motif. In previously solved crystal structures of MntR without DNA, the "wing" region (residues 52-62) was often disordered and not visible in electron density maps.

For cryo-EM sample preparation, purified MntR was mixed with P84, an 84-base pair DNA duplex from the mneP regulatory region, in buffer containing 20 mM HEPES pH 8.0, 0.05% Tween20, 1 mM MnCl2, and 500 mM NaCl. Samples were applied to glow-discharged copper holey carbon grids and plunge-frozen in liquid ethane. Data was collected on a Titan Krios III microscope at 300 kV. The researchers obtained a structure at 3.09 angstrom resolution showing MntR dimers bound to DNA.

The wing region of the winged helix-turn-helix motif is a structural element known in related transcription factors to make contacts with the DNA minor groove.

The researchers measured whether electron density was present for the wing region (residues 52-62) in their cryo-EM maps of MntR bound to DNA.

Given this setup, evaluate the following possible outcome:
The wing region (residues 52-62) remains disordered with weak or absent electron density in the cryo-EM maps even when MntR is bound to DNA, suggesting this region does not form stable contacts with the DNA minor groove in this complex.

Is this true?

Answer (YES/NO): NO